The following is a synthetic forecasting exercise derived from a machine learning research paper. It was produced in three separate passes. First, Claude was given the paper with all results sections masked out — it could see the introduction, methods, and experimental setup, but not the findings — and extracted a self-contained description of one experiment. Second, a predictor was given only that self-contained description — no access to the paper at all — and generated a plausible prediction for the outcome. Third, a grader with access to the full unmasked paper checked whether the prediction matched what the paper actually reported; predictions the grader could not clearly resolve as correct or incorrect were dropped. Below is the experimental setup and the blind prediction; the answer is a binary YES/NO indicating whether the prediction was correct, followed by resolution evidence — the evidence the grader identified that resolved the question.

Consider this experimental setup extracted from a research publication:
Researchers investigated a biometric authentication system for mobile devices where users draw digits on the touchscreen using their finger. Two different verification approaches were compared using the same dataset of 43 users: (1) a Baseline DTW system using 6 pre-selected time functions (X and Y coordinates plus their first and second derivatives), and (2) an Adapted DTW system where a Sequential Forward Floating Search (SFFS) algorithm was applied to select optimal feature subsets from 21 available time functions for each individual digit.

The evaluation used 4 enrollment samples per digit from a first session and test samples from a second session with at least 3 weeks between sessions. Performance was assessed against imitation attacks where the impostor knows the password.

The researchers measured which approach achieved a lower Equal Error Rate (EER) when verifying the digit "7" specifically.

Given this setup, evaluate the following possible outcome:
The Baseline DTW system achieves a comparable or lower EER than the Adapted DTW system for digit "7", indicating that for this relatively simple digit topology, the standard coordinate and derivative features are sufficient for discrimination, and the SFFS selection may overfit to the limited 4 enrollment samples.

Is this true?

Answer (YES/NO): YES